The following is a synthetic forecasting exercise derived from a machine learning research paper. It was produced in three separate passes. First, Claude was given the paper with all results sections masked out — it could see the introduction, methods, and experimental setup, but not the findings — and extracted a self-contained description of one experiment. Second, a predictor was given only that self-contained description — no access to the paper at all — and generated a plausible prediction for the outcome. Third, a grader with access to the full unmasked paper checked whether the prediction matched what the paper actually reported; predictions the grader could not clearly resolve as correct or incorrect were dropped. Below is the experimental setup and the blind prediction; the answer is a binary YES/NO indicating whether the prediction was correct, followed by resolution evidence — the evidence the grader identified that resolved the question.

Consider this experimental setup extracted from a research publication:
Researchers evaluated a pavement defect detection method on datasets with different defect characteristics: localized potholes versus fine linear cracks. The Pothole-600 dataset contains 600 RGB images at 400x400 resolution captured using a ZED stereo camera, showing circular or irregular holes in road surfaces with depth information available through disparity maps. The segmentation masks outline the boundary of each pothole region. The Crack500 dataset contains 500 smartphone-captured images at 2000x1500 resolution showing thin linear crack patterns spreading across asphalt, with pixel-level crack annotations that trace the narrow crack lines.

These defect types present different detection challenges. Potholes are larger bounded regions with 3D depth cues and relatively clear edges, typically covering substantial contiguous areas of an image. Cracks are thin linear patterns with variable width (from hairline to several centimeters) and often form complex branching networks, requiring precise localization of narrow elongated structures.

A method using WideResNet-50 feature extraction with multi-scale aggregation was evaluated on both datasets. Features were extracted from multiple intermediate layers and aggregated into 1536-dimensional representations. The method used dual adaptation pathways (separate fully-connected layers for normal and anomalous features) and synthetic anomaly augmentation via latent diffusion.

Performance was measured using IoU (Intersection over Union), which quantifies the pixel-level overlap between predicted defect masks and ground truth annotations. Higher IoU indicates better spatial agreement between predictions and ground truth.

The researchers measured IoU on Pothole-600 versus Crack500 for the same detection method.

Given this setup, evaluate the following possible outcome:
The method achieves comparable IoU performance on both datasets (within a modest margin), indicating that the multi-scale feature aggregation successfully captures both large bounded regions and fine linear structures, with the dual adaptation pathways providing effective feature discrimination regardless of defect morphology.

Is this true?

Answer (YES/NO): YES